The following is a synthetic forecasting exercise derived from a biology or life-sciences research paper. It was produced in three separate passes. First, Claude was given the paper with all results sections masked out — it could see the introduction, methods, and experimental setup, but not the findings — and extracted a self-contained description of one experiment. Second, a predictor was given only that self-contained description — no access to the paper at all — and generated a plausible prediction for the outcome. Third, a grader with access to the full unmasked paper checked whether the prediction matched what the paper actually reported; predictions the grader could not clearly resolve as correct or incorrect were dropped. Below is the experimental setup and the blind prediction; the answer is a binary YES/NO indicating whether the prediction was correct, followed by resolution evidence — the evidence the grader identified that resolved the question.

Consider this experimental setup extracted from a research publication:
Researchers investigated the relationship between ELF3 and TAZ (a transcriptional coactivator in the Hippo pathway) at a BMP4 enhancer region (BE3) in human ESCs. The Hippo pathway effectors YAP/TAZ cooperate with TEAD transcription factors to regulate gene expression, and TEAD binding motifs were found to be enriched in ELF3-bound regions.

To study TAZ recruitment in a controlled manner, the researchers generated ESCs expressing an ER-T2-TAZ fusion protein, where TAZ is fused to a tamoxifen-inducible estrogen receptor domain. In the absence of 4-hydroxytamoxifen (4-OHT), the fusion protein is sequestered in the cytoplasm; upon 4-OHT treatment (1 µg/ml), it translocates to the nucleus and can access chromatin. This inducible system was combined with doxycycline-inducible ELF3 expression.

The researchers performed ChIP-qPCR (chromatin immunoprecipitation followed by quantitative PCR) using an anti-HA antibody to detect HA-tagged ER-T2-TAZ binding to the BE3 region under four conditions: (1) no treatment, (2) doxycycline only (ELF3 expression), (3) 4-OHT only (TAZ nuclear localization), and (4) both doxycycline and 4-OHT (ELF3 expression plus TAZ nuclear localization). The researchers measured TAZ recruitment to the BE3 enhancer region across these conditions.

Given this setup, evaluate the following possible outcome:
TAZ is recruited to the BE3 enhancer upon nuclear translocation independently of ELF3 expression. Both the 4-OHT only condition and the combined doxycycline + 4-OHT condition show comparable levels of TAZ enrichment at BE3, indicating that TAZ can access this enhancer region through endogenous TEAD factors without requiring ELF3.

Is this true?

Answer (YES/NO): NO